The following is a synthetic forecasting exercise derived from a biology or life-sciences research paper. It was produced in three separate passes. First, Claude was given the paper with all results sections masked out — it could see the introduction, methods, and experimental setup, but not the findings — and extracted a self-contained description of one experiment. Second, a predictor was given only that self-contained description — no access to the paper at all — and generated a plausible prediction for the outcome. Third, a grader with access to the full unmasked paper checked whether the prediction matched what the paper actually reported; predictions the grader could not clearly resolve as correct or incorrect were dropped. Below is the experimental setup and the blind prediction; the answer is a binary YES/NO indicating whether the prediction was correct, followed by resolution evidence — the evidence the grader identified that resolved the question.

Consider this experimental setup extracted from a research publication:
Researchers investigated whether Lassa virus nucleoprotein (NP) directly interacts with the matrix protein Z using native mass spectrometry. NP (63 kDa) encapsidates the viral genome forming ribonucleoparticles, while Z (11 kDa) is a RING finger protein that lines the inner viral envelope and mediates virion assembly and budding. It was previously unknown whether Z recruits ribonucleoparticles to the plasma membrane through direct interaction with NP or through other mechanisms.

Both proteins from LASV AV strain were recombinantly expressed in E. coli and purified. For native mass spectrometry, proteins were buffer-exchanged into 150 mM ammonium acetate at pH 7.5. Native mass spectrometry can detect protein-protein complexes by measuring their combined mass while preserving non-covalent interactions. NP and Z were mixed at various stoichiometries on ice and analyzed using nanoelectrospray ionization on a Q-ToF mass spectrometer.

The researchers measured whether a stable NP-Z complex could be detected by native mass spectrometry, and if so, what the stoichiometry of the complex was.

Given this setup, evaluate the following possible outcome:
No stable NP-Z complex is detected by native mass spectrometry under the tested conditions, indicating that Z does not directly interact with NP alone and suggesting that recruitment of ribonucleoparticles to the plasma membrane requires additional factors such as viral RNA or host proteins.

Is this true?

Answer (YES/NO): NO